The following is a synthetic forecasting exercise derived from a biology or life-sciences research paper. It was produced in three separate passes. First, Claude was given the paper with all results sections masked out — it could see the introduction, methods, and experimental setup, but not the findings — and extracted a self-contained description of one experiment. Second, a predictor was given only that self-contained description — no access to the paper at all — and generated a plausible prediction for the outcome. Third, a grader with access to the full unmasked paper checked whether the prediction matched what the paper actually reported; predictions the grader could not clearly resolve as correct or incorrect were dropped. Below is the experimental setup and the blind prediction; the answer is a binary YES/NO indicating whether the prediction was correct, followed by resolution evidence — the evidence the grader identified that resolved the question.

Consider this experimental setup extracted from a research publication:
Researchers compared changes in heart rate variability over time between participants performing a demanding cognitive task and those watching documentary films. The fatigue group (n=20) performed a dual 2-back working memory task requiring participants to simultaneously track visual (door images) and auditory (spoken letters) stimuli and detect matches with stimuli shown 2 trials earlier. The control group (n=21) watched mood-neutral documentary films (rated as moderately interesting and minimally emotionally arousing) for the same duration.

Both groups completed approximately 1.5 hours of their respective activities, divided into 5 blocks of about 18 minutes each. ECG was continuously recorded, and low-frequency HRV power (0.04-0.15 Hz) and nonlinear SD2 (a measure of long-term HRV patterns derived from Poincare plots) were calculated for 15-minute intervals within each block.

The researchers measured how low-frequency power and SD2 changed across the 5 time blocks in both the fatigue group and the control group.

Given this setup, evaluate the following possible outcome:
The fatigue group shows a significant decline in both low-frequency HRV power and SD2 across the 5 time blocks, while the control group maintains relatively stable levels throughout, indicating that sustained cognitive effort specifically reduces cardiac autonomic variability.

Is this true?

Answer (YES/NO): NO